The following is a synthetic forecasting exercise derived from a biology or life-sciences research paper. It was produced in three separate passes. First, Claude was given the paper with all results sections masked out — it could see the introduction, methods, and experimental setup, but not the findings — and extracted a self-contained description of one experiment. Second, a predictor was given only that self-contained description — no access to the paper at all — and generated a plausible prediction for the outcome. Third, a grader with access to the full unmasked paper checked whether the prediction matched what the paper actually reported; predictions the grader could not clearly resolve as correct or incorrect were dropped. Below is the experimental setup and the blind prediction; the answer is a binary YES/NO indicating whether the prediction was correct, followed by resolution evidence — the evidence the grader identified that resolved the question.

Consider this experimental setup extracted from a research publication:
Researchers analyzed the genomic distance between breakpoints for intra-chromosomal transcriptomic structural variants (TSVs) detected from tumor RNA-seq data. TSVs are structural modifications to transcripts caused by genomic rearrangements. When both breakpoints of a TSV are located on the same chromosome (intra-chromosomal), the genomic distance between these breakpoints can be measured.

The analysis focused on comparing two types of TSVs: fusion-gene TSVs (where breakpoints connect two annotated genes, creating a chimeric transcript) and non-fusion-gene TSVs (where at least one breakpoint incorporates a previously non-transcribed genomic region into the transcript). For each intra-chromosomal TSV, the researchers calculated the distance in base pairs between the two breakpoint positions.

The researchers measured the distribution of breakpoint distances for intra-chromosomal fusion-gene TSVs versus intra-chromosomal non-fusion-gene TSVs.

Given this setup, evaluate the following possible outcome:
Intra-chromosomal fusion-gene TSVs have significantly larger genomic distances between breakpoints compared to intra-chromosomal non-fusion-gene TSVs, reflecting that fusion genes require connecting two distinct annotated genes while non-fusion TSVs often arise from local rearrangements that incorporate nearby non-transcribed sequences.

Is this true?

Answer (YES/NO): NO